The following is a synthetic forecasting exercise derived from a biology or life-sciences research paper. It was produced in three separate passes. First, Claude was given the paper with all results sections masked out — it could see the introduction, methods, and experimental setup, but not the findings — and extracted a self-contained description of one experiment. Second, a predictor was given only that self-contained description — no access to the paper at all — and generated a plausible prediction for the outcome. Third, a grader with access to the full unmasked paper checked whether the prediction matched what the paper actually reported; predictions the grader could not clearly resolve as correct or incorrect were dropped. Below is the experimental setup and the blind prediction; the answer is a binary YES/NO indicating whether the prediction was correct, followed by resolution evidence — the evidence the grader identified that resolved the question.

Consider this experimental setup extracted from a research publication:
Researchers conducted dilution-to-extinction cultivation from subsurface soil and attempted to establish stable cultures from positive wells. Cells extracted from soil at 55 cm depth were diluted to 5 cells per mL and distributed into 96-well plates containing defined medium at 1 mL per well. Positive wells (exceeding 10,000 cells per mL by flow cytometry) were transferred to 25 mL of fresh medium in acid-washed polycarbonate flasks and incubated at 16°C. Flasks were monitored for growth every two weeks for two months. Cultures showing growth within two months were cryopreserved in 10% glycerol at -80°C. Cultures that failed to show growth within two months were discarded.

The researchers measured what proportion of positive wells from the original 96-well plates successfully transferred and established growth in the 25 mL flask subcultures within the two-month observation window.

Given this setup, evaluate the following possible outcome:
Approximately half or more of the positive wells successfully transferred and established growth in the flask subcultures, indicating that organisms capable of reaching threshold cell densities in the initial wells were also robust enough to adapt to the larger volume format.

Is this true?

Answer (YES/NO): YES